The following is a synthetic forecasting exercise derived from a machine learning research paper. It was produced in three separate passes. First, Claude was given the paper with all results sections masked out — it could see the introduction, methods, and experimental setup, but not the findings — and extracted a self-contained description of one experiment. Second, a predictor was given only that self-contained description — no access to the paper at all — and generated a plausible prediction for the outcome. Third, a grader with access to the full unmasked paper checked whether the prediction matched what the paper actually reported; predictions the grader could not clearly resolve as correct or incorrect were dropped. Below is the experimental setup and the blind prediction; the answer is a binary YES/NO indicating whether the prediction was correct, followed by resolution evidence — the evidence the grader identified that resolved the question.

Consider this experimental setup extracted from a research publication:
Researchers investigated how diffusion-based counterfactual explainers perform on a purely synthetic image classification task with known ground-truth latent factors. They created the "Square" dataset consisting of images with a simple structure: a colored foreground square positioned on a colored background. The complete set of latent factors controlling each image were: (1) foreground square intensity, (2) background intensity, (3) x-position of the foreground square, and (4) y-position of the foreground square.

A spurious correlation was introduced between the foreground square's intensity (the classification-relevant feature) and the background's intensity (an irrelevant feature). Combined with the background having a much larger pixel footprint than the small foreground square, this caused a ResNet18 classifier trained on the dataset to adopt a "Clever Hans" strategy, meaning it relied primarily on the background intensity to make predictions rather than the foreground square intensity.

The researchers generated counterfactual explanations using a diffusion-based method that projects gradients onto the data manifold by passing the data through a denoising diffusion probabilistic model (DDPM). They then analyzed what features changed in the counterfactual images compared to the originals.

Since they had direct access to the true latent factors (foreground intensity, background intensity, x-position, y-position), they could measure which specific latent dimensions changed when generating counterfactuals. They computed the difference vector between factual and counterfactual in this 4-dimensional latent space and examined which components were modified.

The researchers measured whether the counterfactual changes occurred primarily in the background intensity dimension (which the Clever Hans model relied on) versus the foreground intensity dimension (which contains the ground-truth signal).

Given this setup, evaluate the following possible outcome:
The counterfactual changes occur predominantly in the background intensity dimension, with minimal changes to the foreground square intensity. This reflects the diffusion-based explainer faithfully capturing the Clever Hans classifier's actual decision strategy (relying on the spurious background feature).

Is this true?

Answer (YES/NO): NO